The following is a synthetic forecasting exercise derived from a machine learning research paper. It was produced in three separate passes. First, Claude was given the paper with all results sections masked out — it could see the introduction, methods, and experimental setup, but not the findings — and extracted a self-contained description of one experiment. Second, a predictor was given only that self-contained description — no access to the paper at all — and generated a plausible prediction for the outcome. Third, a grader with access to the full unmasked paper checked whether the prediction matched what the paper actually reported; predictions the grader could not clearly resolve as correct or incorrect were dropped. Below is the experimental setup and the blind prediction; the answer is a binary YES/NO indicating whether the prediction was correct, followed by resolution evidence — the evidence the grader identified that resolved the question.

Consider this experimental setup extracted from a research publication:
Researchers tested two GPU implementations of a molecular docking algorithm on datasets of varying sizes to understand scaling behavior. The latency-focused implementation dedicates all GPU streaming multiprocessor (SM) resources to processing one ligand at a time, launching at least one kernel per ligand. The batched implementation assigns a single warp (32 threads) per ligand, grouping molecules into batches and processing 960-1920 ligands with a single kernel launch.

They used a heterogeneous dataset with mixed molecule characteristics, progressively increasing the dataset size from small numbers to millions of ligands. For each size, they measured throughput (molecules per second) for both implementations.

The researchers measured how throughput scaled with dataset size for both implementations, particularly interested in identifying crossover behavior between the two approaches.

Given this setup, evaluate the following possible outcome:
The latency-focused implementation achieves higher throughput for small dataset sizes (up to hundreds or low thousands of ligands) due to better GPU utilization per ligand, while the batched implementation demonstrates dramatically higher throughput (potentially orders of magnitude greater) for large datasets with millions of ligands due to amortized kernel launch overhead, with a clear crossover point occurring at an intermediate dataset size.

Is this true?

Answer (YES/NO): NO